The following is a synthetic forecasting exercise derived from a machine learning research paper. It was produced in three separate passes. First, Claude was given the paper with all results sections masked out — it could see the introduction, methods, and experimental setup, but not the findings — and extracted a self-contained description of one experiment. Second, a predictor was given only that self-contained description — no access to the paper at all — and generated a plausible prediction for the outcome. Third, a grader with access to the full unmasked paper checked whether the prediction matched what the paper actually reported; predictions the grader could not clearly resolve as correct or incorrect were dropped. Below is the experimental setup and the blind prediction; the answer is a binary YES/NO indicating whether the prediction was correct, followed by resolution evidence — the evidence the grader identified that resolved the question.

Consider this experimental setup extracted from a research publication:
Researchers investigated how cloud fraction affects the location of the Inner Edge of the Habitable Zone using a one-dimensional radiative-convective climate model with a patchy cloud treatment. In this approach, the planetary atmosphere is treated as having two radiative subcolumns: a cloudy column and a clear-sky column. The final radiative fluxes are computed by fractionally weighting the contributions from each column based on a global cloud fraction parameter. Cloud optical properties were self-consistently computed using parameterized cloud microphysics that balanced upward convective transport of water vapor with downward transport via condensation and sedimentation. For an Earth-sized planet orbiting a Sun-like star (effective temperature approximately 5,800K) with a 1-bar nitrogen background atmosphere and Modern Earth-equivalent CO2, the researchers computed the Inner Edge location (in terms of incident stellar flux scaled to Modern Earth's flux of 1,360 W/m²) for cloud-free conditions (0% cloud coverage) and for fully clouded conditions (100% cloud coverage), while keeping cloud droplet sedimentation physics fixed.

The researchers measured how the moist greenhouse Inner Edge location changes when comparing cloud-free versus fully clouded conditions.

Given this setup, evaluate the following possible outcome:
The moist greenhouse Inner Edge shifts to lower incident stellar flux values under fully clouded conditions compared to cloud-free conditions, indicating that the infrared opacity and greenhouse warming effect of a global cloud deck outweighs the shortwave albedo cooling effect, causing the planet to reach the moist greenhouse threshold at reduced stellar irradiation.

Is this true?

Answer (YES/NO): NO